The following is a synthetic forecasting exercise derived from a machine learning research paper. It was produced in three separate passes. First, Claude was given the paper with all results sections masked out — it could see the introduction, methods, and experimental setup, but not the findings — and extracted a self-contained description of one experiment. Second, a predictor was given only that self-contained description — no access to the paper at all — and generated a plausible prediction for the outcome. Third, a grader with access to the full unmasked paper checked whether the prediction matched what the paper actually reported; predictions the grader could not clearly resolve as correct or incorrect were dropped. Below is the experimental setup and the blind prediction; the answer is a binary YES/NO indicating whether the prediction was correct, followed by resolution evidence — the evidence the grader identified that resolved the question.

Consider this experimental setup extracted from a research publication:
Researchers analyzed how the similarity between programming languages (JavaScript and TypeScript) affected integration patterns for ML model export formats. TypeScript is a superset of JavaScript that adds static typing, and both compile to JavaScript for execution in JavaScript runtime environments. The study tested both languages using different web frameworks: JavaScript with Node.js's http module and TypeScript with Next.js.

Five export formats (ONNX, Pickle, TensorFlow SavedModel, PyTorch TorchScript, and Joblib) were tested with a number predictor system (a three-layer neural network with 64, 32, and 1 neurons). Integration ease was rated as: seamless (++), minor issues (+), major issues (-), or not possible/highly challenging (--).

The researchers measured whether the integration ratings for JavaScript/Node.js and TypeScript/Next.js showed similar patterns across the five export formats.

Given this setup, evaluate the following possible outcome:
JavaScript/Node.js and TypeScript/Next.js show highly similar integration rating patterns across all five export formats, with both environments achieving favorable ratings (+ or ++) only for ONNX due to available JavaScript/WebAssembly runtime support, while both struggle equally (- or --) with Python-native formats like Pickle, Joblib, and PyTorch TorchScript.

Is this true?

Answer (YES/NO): NO